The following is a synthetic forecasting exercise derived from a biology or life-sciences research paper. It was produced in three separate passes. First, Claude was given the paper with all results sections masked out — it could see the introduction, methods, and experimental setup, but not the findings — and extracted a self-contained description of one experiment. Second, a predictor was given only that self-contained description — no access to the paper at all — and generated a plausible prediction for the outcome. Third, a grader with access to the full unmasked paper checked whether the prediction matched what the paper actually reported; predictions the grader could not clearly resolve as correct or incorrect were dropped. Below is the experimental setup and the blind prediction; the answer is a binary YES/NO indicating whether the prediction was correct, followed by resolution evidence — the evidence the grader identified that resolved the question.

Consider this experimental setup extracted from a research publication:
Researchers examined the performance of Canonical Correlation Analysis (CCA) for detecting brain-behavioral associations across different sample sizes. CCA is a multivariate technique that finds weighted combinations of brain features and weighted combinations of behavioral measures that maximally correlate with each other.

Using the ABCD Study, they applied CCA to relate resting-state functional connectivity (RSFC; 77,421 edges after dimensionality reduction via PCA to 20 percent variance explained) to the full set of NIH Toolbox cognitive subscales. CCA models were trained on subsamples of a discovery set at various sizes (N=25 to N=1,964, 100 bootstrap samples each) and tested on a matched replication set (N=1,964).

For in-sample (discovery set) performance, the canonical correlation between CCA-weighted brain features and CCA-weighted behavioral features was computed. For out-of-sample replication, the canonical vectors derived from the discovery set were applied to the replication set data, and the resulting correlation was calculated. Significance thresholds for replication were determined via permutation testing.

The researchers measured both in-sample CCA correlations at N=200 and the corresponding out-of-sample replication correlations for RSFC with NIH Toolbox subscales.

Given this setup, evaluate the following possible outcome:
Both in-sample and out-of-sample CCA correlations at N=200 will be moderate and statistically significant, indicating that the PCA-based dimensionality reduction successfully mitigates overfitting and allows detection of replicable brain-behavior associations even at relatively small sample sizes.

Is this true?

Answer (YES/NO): NO